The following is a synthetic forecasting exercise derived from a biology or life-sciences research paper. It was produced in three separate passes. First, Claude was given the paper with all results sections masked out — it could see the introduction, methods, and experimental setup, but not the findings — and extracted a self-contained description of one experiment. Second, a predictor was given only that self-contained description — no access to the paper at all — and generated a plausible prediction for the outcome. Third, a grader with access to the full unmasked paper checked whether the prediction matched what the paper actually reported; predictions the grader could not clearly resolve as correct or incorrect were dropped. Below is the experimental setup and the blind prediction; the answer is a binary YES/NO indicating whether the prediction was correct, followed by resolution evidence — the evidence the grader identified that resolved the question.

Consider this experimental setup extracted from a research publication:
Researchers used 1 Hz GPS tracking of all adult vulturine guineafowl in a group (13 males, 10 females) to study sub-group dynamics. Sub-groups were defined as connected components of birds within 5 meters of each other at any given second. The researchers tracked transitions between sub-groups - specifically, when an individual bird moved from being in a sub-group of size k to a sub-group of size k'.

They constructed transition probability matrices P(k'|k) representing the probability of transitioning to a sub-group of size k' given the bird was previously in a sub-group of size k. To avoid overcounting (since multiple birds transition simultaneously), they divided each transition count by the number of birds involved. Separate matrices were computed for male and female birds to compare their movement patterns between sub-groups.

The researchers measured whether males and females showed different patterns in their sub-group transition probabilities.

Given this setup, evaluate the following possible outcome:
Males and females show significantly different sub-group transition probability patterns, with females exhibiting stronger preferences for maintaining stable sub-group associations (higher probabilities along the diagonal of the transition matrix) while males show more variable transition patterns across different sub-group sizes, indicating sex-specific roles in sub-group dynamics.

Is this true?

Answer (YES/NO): NO